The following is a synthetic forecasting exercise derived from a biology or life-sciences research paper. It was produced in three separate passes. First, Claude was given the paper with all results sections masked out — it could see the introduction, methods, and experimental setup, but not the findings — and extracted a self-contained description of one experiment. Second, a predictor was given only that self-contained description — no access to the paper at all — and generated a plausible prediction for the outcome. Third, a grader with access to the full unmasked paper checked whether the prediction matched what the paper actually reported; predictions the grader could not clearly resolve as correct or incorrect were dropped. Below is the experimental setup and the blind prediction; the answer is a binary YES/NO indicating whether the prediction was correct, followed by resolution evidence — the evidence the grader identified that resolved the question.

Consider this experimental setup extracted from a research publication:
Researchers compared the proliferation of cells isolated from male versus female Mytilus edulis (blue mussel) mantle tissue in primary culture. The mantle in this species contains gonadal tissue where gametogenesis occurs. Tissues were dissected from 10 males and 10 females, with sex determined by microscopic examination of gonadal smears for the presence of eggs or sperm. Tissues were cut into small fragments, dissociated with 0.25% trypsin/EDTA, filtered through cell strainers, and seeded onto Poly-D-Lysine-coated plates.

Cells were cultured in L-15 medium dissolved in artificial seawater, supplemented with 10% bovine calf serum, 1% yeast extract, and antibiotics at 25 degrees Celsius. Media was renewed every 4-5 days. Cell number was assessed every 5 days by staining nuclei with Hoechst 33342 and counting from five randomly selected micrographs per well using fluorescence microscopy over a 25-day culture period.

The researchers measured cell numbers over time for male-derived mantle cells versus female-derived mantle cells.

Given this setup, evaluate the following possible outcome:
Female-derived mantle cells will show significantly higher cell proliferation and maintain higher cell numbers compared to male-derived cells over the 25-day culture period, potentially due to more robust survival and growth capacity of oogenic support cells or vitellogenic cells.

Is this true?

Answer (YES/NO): NO